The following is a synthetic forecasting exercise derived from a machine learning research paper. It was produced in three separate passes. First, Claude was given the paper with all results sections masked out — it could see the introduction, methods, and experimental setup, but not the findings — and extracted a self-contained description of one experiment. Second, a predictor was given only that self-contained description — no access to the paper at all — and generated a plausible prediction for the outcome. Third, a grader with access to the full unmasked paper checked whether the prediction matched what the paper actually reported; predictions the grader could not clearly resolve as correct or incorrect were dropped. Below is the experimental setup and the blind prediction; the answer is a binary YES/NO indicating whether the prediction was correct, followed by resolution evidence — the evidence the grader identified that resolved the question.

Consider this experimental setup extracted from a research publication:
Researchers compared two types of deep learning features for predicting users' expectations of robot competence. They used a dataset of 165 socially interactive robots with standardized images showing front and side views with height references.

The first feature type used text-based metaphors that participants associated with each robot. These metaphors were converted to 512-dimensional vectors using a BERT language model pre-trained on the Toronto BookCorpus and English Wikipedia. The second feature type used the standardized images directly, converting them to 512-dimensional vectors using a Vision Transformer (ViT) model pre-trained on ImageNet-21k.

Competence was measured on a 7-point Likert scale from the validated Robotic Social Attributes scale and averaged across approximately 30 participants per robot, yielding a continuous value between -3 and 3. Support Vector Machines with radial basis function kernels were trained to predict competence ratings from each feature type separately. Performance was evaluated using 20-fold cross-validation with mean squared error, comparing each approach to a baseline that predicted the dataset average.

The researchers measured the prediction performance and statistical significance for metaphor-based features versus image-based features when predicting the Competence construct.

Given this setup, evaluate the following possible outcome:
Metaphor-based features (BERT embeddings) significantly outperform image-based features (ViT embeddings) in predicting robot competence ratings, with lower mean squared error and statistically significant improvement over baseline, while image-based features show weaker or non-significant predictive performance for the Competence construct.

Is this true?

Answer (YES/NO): NO